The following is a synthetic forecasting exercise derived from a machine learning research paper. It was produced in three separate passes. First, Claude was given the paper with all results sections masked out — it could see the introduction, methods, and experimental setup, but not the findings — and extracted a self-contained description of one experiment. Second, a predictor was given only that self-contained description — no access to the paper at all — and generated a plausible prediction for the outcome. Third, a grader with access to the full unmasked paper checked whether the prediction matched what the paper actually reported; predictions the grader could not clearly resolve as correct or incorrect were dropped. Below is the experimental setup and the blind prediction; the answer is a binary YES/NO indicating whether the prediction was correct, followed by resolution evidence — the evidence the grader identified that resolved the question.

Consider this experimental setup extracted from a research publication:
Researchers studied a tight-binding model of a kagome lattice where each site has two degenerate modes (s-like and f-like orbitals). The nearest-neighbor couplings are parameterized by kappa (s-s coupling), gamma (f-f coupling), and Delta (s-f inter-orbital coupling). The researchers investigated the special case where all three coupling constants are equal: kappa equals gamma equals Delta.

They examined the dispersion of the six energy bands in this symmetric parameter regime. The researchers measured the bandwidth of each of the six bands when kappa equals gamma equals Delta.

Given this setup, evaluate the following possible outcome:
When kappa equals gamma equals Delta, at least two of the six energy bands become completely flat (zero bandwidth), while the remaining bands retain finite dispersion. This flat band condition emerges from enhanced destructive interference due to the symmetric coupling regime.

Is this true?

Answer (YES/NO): NO